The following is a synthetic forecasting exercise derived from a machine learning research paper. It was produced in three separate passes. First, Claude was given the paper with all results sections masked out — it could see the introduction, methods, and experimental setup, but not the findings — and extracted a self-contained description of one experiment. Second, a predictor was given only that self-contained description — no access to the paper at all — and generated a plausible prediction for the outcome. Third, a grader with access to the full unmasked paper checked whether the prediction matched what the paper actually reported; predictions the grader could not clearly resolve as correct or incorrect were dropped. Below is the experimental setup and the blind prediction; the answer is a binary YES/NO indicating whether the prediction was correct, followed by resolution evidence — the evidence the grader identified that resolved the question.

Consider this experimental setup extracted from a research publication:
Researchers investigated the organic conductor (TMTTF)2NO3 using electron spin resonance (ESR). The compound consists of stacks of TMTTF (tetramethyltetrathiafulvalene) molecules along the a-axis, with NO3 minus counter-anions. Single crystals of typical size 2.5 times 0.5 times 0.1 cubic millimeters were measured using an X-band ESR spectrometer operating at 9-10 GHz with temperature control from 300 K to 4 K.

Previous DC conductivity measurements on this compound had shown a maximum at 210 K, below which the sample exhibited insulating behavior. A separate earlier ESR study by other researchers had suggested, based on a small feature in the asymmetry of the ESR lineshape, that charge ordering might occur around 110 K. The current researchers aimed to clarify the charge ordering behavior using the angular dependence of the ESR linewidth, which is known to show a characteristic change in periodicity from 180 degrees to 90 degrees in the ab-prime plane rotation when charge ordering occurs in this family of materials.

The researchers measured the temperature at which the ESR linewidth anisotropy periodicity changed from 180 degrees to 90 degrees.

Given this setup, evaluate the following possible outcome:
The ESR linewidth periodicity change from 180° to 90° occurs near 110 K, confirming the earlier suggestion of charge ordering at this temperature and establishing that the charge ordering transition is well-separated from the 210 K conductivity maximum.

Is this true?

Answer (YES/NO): NO